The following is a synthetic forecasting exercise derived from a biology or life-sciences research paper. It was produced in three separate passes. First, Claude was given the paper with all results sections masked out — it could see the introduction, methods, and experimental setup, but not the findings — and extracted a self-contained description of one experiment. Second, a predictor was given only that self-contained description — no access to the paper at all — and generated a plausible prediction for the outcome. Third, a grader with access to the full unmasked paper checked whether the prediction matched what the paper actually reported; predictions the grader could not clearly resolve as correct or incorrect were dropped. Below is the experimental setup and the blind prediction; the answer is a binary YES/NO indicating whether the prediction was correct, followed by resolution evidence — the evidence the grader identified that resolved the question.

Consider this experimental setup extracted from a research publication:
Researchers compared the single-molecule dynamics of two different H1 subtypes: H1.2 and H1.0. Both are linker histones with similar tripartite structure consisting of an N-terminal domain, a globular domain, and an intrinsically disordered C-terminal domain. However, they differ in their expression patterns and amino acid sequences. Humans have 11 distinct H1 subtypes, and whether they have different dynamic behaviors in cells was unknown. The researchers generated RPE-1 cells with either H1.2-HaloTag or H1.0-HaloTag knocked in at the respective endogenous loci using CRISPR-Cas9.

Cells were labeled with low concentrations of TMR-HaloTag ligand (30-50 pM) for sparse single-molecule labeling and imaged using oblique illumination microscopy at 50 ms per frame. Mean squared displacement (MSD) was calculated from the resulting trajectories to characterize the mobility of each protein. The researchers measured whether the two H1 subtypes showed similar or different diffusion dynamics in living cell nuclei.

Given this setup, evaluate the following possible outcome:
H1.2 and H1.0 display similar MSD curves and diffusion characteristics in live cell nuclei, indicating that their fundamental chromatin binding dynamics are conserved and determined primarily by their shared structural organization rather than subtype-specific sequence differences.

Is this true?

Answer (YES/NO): YES